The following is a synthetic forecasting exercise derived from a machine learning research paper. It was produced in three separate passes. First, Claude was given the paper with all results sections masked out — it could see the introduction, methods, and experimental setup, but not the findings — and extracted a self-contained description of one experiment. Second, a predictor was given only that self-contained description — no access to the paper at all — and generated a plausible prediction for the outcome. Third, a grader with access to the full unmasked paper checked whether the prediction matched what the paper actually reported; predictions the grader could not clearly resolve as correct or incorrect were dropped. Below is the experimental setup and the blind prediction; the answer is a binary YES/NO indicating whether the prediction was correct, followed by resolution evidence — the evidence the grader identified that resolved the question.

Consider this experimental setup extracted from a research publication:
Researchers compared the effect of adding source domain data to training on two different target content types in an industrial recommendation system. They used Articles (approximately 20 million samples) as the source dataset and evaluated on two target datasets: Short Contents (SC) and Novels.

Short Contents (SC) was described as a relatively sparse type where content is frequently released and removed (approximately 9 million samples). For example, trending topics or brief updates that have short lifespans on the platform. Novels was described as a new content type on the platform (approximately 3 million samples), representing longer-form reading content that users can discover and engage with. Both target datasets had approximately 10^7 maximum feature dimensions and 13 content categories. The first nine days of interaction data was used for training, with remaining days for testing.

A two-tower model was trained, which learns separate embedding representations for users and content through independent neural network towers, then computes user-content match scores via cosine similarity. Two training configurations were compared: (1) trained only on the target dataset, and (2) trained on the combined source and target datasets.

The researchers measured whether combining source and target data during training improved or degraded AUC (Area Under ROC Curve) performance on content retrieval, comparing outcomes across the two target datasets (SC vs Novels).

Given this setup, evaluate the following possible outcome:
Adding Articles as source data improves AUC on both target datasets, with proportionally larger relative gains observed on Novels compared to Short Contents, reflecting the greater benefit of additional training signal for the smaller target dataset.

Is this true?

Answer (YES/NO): NO